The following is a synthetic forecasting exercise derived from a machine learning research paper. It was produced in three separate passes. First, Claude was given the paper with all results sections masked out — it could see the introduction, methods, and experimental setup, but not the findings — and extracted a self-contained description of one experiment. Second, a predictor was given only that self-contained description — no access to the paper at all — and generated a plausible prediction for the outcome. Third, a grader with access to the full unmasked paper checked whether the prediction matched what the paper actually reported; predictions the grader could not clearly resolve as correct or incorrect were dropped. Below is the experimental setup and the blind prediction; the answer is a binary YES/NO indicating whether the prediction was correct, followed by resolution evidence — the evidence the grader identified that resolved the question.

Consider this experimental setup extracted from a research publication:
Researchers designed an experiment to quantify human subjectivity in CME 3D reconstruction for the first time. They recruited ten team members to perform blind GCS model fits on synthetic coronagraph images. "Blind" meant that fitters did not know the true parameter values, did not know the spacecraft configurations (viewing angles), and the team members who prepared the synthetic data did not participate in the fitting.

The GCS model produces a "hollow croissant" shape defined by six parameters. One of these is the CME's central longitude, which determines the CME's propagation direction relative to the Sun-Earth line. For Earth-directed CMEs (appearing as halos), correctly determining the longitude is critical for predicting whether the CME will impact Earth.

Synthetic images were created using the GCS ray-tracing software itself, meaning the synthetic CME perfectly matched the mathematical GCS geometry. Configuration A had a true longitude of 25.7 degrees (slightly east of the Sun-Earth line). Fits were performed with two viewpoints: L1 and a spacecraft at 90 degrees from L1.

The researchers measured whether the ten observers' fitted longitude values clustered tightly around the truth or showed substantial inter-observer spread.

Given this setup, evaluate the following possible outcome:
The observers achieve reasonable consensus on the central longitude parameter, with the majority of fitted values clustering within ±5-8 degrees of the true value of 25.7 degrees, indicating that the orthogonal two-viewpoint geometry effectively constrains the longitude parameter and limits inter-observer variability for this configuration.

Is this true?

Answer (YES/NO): NO